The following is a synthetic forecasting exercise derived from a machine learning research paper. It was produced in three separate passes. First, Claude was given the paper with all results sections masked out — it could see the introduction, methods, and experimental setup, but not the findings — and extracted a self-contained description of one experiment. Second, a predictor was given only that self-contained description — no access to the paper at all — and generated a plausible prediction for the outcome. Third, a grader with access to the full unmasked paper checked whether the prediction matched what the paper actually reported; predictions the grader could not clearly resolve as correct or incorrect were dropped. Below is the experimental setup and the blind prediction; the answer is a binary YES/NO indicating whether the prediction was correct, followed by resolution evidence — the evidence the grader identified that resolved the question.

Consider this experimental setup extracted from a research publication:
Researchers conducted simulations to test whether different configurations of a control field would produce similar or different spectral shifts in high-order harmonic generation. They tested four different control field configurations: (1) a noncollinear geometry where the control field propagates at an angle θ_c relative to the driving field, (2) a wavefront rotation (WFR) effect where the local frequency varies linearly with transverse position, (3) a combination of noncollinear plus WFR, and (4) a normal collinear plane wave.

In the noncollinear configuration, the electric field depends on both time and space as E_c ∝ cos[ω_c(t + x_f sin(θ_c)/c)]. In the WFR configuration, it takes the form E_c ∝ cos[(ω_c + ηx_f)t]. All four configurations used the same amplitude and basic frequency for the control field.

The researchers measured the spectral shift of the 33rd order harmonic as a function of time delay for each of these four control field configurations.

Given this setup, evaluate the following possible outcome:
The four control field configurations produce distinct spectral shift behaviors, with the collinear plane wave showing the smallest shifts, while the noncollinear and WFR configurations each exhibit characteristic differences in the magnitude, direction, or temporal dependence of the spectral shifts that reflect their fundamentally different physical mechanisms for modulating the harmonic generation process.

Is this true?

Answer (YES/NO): NO